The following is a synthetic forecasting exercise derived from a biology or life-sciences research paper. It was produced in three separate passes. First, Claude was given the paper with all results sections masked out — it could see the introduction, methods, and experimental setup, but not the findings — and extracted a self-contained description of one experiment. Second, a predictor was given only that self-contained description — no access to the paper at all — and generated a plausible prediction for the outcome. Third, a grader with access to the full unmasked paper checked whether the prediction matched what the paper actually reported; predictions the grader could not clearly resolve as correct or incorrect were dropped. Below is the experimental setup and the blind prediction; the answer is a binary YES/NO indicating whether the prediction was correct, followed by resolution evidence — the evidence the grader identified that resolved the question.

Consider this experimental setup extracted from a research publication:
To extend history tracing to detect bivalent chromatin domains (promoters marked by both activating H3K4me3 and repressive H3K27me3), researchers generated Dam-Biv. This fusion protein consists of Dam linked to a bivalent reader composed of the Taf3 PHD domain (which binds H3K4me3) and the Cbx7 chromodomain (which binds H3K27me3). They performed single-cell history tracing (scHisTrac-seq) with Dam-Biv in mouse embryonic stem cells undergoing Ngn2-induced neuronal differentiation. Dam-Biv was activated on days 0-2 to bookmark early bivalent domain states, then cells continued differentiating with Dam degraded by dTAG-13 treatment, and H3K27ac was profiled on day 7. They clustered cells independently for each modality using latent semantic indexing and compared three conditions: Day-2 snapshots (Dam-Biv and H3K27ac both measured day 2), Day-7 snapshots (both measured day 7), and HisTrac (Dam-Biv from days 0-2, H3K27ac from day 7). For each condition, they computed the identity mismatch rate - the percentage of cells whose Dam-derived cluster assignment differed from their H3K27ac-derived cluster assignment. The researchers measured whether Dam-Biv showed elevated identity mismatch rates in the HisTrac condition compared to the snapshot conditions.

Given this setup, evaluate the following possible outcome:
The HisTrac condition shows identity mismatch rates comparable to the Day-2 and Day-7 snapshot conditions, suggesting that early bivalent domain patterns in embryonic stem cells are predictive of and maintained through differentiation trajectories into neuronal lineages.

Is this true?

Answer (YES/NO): NO